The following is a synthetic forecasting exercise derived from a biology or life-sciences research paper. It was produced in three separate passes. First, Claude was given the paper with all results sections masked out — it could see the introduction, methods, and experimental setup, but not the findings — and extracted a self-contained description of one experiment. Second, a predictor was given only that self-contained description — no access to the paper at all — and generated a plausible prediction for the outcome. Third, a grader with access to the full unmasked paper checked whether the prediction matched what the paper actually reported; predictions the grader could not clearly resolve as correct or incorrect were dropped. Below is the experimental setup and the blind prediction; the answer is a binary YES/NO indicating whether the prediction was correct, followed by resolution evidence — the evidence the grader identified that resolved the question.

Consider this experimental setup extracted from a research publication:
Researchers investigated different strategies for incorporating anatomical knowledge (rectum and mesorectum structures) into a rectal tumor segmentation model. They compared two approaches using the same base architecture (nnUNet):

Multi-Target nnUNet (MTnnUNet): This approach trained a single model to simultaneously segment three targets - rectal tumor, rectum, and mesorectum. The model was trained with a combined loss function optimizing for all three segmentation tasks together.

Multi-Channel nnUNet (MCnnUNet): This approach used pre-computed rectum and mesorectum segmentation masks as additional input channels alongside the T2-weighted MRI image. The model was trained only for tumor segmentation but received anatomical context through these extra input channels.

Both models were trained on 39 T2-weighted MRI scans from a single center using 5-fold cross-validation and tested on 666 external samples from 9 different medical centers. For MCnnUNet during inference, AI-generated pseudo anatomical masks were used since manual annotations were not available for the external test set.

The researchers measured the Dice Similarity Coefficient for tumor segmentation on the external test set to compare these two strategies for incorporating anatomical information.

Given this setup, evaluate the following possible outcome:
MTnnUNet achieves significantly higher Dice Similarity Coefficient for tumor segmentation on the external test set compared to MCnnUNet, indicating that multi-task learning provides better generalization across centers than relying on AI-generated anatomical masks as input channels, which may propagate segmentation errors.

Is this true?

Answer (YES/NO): YES